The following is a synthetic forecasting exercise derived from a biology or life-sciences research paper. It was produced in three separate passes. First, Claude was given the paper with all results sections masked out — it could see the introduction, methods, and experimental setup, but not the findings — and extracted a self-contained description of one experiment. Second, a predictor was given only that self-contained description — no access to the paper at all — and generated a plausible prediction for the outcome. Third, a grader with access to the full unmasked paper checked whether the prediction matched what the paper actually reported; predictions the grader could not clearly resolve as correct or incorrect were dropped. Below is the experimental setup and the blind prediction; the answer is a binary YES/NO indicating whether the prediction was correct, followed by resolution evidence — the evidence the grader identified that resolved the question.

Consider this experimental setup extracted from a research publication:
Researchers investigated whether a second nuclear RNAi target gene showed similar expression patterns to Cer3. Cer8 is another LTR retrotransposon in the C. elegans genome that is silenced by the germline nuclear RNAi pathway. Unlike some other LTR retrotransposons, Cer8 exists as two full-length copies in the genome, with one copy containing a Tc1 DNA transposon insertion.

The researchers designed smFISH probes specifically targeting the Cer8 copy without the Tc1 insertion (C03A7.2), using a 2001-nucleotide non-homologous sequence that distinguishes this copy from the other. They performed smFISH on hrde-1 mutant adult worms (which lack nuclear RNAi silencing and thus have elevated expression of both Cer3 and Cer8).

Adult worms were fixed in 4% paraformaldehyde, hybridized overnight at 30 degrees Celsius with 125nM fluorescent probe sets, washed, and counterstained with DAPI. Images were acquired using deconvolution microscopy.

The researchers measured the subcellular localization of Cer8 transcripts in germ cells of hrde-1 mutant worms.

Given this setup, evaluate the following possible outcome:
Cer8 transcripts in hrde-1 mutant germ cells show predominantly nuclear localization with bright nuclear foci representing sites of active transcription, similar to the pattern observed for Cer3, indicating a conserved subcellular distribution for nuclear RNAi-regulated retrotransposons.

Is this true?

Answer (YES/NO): YES